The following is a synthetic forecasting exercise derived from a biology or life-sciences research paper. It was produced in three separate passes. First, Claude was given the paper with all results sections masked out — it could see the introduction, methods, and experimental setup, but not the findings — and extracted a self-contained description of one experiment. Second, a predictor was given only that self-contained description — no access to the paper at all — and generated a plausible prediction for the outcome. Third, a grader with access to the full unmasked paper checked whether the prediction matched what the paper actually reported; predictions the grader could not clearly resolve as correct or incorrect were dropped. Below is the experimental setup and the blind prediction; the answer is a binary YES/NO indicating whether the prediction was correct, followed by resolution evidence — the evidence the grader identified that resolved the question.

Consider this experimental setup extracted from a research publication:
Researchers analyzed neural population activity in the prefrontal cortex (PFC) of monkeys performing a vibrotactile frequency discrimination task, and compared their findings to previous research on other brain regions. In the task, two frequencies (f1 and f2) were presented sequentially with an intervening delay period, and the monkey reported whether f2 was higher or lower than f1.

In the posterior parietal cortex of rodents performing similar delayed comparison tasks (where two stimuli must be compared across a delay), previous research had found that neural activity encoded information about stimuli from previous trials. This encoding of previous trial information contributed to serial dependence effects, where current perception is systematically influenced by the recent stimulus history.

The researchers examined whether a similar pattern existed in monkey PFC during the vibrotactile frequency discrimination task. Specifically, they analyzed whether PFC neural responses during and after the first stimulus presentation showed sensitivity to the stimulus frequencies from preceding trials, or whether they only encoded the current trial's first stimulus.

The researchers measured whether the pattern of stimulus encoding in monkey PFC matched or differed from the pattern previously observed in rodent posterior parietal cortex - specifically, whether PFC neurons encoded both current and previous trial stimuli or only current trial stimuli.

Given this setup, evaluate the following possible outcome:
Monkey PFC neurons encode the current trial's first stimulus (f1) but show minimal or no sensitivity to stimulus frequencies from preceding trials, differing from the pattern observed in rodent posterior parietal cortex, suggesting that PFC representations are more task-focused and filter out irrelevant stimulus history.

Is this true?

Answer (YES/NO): YES